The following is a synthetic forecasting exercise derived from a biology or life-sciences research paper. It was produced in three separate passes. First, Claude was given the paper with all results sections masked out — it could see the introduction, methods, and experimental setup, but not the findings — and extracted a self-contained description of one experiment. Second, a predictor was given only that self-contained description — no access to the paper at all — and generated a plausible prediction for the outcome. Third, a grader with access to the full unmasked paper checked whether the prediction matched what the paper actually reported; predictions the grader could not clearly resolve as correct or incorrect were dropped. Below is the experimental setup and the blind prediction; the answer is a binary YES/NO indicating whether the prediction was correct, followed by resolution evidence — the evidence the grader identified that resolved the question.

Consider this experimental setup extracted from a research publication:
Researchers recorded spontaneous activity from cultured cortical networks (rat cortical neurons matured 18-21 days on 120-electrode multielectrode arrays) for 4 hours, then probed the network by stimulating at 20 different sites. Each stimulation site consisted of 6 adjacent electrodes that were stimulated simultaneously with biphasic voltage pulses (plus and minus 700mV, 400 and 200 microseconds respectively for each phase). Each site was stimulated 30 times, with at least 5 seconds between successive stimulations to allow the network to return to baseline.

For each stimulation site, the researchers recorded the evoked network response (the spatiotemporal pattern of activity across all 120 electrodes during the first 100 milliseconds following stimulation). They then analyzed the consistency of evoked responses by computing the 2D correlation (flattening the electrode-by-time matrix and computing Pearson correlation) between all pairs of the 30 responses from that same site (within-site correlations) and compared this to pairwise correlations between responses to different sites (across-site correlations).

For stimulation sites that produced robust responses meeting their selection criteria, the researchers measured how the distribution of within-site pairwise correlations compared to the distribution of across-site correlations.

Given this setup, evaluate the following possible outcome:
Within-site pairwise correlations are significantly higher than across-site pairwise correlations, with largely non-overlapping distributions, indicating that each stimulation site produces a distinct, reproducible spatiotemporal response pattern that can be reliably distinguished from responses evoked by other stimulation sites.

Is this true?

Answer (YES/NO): YES